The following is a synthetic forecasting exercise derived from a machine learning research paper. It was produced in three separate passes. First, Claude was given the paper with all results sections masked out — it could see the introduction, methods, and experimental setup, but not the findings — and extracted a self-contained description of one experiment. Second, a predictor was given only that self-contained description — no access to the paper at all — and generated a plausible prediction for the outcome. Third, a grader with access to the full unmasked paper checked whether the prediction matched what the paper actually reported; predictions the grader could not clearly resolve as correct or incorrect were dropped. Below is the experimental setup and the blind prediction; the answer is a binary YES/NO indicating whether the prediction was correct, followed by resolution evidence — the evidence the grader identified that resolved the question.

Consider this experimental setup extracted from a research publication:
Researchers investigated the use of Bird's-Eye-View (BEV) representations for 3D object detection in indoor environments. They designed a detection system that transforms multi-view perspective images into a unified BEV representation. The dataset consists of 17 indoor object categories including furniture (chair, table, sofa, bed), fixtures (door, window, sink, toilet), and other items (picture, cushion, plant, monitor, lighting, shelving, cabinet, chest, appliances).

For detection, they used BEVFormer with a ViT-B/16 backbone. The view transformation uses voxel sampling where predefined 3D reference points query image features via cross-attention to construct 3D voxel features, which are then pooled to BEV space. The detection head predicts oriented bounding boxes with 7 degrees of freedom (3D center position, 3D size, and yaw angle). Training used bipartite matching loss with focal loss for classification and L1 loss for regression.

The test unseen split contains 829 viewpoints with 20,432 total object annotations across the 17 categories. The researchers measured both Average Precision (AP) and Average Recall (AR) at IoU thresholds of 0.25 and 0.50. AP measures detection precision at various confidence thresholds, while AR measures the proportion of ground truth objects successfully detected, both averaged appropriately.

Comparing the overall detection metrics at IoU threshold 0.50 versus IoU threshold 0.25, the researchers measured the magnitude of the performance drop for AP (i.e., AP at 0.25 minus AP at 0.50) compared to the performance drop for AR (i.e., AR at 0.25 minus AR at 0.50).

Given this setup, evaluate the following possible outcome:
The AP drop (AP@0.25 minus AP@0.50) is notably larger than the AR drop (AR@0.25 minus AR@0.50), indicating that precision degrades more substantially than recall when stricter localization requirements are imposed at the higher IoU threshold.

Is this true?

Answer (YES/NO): YES